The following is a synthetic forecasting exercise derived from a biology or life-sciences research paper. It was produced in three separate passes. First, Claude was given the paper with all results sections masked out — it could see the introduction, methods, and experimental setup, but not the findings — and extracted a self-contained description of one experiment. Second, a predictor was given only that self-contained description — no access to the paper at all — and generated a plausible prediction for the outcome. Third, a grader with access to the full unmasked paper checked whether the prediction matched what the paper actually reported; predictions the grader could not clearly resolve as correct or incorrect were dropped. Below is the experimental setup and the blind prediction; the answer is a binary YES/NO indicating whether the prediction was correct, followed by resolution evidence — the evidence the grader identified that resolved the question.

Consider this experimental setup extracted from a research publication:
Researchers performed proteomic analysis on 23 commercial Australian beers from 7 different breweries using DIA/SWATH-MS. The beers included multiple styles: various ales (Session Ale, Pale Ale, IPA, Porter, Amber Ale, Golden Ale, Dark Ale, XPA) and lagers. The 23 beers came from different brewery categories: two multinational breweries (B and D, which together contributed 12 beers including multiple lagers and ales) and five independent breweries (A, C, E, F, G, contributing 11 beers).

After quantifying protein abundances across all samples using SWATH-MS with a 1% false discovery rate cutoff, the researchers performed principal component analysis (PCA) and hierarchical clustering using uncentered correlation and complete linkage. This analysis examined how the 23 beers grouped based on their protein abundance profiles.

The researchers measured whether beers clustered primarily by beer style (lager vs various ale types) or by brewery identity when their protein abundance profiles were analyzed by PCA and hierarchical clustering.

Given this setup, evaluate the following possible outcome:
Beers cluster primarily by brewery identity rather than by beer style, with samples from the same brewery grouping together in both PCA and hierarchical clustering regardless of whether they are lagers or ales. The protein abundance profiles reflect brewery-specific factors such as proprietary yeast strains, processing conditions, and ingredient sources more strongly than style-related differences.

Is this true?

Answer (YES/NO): YES